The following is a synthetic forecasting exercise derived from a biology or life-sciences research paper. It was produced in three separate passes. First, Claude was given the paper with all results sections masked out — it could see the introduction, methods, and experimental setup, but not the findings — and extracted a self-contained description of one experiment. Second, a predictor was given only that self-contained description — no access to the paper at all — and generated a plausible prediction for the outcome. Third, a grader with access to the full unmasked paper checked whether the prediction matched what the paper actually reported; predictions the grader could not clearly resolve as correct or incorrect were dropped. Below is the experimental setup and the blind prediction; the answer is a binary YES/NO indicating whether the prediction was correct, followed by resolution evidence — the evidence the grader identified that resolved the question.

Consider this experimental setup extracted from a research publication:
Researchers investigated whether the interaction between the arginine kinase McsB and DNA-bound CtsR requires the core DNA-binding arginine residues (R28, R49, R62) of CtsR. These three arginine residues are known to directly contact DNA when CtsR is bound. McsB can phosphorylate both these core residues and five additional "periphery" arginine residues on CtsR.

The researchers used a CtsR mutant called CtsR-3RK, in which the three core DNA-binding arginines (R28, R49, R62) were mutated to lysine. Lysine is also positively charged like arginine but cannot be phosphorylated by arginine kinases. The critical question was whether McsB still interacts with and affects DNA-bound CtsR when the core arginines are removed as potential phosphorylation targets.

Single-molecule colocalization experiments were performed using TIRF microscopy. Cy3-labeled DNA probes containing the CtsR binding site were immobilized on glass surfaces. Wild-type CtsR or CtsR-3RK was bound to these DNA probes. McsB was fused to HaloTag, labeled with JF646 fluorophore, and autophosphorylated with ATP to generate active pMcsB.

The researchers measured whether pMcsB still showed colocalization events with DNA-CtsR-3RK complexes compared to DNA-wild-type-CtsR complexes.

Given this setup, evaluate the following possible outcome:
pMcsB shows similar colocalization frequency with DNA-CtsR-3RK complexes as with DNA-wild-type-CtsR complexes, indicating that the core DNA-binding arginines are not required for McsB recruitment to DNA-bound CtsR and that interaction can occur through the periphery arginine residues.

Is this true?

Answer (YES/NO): NO